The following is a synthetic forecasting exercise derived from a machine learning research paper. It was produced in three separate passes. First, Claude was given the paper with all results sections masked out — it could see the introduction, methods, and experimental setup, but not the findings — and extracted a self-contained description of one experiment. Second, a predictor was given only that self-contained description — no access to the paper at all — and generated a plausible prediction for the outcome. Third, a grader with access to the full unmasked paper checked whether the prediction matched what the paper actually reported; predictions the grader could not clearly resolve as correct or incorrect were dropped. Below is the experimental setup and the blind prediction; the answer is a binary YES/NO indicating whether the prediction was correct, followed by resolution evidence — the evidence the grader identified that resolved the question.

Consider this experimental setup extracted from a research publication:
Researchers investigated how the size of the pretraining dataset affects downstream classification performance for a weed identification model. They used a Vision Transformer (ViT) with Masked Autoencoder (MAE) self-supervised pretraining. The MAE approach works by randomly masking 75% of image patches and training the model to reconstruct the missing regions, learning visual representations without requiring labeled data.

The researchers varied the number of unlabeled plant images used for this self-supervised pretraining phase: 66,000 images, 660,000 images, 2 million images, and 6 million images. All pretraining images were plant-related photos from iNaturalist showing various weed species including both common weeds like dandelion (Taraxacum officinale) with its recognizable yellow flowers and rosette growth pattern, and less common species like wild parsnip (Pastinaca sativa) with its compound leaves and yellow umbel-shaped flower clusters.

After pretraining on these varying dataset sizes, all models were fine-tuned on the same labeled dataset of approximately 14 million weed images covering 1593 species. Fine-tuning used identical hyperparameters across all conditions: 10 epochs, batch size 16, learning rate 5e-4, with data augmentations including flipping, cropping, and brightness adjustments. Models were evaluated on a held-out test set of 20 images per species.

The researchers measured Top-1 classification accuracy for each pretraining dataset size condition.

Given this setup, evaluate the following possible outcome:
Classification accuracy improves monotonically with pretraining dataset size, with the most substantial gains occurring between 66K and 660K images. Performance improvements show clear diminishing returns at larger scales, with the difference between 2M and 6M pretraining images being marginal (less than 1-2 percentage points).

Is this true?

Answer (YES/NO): NO